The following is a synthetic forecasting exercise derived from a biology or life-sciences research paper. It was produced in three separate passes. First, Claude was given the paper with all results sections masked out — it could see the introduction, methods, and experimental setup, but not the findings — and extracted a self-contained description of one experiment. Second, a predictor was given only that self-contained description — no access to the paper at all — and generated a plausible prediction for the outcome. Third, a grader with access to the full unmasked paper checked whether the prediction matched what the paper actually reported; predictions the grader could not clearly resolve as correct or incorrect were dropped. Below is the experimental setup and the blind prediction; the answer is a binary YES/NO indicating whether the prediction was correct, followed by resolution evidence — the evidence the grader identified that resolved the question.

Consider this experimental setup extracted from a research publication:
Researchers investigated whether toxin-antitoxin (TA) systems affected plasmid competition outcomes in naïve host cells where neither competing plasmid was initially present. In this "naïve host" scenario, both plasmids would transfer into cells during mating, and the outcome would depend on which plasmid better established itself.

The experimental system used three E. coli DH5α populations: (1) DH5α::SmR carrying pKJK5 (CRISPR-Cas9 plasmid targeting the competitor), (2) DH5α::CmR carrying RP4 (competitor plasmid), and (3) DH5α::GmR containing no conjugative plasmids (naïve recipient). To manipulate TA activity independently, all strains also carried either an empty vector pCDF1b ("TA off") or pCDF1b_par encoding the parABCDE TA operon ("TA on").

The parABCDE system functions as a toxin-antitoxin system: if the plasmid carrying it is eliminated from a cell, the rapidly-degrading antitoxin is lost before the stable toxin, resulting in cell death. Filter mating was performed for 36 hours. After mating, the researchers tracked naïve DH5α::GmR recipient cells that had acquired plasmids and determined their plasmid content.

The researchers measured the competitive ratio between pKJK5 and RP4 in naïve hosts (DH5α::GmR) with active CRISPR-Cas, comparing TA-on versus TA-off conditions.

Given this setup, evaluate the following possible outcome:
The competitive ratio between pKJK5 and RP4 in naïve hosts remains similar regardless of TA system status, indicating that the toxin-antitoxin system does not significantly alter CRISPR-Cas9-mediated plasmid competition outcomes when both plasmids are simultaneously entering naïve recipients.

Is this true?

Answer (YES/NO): NO